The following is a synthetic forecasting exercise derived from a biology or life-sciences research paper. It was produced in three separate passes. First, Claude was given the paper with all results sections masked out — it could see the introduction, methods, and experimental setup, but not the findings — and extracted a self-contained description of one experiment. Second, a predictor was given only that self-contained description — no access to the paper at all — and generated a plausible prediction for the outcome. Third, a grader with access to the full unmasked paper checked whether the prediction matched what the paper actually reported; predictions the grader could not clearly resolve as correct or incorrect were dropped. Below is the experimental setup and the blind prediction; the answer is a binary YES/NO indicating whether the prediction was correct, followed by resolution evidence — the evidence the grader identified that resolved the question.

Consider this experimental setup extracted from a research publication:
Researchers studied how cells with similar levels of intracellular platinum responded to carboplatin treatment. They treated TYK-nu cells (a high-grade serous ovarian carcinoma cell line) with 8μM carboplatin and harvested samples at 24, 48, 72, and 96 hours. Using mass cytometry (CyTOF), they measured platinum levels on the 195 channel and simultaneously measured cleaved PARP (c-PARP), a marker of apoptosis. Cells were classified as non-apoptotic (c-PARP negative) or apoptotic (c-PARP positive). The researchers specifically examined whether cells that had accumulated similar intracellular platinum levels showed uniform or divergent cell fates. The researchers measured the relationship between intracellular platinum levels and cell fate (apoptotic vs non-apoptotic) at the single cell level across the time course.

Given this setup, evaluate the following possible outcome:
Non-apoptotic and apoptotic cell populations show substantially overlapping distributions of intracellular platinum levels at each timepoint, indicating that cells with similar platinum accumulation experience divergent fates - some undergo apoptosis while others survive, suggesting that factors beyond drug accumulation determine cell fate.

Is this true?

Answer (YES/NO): YES